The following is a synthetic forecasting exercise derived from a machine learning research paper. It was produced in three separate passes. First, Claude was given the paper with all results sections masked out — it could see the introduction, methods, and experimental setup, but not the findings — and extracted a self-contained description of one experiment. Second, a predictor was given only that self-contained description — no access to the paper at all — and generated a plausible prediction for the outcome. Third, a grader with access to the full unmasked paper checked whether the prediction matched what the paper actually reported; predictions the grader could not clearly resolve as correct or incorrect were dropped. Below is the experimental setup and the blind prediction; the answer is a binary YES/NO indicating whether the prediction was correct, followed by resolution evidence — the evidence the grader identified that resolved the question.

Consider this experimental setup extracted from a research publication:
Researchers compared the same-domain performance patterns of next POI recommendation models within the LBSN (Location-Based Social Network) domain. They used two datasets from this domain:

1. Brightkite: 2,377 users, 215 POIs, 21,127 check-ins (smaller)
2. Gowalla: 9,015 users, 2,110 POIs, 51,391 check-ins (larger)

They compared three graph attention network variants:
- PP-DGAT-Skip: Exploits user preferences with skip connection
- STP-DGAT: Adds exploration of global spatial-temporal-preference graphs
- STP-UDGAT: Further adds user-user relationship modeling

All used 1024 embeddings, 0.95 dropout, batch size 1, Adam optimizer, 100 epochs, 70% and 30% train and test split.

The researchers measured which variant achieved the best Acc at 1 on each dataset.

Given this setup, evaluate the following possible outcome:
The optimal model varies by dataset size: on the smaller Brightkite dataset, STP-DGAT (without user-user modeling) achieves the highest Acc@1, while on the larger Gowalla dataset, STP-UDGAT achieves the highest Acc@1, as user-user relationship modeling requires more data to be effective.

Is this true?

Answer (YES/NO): NO